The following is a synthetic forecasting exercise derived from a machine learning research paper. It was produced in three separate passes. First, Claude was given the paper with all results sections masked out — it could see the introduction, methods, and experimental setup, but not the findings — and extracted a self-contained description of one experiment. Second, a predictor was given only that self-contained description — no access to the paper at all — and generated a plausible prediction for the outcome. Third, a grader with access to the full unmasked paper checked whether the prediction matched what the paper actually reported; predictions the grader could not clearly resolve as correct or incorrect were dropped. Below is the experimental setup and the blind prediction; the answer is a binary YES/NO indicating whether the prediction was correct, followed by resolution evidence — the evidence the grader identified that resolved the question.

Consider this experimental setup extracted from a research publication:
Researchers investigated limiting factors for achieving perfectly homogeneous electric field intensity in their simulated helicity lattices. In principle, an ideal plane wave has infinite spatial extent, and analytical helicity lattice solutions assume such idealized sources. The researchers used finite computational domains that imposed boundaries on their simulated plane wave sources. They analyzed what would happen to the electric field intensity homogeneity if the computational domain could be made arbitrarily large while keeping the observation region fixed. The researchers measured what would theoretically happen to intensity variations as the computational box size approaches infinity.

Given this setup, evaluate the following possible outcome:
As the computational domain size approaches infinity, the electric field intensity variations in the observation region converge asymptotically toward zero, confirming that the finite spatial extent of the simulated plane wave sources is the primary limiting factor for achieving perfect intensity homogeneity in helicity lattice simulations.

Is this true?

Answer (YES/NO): YES